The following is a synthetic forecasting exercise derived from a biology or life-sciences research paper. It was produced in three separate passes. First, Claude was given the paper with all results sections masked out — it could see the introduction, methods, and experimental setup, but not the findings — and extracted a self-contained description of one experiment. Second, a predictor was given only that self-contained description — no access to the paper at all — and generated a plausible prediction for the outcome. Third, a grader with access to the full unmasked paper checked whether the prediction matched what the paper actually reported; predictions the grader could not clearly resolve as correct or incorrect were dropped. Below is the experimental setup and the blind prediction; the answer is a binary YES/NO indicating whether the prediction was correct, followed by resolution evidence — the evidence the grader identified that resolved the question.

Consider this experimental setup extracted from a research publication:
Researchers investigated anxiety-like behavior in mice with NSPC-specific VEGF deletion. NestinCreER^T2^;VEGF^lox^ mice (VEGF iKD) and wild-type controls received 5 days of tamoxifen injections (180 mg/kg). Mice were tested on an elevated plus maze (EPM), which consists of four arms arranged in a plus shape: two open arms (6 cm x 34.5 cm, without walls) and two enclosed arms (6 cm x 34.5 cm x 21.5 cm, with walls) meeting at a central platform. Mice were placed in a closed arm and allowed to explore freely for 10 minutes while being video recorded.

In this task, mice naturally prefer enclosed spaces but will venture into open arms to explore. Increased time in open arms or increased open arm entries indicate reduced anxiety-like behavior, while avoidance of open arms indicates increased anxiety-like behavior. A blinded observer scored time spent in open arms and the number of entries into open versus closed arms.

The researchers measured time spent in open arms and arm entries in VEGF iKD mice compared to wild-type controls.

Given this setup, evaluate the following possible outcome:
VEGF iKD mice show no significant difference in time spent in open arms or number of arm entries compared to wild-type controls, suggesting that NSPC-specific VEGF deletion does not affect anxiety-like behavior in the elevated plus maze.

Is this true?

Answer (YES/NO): YES